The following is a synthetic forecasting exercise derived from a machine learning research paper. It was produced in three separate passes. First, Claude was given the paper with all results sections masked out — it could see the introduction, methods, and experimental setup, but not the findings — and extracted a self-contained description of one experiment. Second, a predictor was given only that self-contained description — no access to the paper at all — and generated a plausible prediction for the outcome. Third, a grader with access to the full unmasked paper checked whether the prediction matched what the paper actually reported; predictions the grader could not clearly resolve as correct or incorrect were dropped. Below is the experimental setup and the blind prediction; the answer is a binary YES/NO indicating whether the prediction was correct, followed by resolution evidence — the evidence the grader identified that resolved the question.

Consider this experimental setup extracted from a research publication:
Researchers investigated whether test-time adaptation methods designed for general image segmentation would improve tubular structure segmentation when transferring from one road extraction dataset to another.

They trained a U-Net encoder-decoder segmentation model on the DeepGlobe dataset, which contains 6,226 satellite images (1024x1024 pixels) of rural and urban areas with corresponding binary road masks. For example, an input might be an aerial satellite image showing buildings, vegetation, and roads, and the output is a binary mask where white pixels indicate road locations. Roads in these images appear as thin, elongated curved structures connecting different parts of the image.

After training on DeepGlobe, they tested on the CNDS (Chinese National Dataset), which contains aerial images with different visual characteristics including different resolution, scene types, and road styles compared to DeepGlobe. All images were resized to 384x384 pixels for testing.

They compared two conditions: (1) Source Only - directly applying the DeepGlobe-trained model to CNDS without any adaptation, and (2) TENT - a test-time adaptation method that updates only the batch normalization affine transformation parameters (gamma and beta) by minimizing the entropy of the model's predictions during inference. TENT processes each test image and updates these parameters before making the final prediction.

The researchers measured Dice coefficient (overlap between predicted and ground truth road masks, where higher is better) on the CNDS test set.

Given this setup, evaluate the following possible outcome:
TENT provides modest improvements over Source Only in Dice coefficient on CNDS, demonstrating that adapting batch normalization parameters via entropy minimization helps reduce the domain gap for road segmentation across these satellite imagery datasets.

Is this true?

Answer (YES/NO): NO